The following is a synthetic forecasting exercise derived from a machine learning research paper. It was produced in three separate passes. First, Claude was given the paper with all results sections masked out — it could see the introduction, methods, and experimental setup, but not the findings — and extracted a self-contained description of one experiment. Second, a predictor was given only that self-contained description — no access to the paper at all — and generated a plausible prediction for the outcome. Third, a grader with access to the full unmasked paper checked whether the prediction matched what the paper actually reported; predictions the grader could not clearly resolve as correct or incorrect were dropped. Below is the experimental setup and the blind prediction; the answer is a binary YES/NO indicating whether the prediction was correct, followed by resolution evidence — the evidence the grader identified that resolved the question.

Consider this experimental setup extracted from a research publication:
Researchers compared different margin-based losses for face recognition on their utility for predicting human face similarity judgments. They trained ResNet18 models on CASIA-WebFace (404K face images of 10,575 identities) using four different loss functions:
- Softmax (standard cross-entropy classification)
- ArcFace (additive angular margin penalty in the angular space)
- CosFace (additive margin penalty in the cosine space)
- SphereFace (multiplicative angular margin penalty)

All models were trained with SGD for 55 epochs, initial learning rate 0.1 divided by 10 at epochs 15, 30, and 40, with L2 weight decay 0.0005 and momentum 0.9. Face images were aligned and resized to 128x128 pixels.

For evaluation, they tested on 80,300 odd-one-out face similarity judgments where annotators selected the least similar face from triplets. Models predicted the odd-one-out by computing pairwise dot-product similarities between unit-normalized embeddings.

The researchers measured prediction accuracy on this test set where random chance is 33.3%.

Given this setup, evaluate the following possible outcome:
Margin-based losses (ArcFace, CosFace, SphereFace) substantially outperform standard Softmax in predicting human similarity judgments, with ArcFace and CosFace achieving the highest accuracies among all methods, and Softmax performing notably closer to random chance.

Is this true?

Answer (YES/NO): NO